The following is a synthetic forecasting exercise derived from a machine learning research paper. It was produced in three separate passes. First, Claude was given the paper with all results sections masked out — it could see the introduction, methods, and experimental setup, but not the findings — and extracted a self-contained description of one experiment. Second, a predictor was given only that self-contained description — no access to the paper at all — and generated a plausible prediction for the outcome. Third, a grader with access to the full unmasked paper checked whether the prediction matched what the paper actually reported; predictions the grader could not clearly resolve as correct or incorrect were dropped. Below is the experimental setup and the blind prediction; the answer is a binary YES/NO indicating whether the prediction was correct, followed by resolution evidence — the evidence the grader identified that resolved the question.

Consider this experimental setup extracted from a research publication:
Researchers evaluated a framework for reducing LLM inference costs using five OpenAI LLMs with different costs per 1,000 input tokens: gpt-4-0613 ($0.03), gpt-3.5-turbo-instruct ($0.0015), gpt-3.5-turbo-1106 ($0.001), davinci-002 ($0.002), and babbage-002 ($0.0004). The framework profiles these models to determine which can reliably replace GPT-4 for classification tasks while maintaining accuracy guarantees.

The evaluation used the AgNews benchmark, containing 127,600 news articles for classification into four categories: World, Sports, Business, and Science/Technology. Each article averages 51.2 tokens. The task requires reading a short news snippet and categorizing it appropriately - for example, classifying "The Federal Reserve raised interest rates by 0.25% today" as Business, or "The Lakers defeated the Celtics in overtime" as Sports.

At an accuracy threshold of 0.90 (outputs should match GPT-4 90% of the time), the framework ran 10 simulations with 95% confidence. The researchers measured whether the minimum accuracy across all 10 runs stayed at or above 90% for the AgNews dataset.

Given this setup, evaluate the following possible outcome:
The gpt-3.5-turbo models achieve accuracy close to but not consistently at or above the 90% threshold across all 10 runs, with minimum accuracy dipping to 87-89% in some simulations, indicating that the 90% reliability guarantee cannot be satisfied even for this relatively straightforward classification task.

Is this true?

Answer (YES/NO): NO